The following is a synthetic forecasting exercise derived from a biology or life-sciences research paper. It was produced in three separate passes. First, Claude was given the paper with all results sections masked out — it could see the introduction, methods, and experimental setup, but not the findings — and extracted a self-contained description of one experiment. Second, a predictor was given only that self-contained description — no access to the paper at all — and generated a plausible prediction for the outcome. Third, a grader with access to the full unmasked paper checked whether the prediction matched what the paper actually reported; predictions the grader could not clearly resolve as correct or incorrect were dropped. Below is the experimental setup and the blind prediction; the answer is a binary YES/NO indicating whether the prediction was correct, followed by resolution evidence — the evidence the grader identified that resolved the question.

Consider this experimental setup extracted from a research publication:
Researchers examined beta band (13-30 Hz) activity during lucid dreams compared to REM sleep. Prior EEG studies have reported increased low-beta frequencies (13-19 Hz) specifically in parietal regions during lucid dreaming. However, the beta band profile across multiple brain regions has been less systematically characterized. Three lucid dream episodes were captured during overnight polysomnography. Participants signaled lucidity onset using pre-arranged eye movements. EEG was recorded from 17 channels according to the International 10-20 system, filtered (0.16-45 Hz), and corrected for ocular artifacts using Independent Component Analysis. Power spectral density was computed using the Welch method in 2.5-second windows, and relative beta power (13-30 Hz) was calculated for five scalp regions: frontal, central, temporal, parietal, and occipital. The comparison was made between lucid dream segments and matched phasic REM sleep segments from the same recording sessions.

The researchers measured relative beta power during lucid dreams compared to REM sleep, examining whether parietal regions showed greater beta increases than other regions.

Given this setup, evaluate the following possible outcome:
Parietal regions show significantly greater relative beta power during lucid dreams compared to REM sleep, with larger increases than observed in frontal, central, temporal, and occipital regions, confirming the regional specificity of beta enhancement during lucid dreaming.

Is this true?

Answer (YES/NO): NO